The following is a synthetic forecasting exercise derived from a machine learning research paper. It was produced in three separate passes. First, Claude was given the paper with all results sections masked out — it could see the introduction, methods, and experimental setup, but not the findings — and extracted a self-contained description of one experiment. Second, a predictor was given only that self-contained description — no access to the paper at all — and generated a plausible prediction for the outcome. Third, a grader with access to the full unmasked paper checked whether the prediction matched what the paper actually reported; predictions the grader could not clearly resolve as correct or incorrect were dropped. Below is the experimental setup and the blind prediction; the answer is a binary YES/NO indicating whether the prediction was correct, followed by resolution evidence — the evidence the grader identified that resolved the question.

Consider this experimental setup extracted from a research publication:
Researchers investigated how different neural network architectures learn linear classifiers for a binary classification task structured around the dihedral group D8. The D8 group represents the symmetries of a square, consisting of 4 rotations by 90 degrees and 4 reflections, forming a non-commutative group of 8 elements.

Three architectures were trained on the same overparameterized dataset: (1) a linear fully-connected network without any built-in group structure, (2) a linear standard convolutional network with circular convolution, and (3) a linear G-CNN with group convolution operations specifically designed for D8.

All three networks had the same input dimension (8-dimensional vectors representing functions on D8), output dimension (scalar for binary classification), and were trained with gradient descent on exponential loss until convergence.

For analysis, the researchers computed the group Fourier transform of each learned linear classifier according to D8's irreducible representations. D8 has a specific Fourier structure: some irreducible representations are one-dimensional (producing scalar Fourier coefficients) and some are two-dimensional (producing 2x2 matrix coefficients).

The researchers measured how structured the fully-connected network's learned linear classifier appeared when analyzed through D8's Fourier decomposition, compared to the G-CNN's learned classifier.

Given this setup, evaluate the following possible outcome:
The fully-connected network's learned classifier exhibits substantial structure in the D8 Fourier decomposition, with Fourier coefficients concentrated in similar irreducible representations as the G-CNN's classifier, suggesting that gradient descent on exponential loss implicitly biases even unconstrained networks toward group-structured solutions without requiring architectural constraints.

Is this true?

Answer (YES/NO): NO